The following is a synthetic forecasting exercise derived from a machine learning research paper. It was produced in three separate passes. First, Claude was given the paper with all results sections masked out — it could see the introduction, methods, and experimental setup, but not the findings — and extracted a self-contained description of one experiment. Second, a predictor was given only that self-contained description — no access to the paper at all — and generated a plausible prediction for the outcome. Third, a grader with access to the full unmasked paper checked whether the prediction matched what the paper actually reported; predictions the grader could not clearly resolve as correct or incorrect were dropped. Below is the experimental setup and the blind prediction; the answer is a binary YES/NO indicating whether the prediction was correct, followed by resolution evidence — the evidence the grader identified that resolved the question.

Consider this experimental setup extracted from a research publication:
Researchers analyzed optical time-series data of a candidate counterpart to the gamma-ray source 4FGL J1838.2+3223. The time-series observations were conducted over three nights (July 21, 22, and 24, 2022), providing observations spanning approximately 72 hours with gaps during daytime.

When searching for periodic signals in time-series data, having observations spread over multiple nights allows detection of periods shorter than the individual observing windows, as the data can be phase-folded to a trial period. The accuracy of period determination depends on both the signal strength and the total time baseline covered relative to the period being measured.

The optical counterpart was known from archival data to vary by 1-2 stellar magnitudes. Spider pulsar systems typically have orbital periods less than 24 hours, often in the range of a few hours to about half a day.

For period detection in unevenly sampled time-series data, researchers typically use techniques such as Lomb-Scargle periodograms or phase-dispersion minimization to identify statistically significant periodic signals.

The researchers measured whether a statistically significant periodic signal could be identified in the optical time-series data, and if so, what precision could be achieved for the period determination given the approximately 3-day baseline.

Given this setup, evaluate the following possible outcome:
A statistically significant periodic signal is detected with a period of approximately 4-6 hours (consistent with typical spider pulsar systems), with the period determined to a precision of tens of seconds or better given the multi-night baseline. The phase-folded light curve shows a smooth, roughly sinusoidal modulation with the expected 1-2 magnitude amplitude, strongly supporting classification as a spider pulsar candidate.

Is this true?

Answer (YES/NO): NO